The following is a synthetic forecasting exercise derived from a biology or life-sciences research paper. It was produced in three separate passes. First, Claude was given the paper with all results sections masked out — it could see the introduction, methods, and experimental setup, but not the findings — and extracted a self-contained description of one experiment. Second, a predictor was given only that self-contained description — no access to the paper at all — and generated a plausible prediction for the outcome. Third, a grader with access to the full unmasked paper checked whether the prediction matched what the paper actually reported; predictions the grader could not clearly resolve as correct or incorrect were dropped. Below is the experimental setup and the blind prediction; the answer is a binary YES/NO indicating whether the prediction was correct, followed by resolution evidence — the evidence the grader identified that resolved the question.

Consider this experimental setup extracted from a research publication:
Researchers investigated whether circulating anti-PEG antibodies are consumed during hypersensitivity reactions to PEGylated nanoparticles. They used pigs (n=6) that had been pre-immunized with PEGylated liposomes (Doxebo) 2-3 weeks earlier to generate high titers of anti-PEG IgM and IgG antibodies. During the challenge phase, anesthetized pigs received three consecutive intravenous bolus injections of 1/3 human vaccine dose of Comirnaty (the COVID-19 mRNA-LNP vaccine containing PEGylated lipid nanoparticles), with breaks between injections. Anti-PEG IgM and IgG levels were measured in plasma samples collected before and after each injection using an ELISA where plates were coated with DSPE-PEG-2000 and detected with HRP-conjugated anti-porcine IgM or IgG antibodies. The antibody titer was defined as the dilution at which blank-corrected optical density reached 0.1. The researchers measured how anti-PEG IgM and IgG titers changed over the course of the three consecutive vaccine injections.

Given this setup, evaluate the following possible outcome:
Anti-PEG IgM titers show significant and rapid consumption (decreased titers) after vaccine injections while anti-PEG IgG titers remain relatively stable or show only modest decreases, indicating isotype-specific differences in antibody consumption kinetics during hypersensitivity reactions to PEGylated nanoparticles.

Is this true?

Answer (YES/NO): NO